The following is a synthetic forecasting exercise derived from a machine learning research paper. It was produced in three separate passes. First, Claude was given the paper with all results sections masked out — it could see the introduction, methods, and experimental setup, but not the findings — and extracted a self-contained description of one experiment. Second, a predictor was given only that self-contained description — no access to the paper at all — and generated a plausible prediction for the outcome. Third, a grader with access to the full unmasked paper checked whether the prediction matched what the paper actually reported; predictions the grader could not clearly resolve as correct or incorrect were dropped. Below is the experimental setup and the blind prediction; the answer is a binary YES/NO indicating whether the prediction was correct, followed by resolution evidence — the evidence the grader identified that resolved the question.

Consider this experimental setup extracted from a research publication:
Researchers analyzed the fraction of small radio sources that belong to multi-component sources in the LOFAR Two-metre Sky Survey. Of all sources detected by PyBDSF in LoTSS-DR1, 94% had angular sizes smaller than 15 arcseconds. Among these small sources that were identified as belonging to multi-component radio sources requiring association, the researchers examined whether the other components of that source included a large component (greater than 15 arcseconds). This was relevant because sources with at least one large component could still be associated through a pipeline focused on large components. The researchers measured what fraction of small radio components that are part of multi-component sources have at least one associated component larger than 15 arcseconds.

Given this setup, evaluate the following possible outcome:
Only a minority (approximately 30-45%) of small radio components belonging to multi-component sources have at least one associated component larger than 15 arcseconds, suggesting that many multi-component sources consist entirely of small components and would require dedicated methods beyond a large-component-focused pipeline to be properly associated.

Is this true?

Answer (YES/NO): NO